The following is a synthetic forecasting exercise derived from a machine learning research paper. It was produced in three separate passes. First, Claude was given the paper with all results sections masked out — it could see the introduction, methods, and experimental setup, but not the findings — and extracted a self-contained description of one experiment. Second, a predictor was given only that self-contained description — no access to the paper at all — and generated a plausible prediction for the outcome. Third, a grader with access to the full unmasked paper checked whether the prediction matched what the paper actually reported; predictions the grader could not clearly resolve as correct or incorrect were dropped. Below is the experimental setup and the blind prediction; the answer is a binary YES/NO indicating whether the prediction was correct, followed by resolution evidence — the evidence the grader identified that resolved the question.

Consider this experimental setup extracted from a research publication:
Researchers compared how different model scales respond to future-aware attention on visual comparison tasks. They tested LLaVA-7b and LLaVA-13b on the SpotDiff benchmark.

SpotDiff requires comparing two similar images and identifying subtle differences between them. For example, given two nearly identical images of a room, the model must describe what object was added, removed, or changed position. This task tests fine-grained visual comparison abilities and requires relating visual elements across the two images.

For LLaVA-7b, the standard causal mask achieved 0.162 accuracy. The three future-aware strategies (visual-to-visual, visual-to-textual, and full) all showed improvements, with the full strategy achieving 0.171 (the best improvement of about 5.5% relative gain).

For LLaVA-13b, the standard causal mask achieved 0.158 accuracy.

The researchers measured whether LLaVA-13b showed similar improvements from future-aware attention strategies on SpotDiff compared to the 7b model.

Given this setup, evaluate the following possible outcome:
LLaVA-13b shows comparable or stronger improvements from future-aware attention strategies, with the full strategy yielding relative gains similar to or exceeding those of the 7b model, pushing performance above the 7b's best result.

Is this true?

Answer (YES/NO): NO